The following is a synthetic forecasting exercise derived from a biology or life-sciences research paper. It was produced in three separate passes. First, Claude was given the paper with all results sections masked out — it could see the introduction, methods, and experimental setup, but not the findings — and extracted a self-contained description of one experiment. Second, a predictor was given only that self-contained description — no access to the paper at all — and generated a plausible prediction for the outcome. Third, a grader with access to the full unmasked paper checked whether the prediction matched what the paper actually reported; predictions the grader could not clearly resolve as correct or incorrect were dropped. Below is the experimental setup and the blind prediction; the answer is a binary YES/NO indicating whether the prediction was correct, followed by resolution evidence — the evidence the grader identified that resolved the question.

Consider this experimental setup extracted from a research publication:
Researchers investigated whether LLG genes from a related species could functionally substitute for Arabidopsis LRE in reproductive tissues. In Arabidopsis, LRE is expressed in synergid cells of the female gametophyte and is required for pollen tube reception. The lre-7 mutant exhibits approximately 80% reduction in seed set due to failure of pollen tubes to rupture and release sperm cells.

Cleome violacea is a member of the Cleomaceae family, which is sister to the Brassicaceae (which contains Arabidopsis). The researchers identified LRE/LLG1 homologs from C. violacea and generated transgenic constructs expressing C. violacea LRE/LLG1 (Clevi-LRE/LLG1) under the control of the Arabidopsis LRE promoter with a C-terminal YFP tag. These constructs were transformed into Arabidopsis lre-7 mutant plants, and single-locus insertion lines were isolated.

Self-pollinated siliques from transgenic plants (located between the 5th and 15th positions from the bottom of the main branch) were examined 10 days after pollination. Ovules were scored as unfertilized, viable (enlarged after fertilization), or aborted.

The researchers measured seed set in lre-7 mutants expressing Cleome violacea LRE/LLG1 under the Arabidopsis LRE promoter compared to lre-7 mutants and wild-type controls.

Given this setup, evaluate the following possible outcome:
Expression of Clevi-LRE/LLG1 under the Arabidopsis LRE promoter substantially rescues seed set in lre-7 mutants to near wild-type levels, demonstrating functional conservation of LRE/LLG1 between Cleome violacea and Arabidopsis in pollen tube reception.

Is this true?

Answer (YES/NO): NO